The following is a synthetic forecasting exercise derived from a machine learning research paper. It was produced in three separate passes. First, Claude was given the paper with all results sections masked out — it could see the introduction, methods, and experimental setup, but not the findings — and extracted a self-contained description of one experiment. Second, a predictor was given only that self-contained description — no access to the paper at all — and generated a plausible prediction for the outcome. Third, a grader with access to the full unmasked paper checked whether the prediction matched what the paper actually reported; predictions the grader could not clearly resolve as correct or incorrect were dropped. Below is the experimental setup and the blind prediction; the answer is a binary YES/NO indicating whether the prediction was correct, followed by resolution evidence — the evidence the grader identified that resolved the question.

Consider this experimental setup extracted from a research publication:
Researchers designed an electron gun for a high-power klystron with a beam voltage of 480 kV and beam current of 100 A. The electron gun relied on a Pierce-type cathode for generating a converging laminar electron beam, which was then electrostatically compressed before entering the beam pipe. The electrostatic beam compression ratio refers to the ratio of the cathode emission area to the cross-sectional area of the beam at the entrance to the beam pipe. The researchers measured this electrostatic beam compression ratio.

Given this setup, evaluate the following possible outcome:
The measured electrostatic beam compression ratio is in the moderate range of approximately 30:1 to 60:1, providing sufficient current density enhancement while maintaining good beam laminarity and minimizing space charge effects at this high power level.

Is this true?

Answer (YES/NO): NO